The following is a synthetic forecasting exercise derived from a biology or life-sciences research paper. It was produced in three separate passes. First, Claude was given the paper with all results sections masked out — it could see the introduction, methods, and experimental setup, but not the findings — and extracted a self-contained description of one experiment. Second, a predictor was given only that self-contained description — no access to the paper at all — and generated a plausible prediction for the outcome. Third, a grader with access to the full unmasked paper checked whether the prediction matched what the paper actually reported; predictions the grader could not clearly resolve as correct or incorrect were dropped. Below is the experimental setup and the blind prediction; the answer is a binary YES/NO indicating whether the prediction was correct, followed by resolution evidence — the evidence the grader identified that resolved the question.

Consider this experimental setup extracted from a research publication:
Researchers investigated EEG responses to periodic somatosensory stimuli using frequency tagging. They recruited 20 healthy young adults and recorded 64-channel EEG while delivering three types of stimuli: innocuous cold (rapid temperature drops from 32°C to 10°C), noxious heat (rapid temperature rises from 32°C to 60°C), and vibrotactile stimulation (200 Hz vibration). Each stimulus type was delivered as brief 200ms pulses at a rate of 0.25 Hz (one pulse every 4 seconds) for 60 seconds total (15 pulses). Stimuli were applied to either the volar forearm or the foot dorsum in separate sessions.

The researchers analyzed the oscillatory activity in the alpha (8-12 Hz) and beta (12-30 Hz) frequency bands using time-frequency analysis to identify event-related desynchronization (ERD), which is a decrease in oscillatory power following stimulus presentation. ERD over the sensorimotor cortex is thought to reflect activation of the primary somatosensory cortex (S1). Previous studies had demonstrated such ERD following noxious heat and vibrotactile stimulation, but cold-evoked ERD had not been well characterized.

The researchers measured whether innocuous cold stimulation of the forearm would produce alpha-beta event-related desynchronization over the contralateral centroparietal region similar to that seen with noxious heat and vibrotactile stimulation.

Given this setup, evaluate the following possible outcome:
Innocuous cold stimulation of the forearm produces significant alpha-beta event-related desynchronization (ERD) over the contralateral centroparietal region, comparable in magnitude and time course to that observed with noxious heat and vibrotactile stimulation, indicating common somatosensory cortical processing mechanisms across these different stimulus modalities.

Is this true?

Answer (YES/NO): NO